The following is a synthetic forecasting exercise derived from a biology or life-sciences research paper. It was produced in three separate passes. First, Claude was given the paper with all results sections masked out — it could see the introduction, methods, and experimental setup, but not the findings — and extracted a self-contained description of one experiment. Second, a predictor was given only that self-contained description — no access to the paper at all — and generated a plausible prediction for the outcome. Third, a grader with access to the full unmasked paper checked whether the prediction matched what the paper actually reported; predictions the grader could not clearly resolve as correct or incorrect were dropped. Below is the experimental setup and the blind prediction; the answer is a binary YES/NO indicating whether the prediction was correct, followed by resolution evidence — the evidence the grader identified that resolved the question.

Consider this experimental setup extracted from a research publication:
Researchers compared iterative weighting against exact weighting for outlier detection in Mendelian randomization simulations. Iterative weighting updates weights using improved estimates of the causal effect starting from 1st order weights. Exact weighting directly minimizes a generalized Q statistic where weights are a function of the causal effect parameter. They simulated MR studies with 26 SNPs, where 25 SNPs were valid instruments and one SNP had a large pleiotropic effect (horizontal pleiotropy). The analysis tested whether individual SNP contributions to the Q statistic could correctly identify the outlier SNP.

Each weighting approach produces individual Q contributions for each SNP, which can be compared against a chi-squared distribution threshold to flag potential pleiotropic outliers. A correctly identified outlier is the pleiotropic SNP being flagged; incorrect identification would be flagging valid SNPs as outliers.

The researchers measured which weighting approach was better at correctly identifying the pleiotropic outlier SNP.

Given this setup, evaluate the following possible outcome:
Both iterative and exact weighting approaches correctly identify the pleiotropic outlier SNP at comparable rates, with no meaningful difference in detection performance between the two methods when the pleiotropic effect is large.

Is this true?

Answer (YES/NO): NO